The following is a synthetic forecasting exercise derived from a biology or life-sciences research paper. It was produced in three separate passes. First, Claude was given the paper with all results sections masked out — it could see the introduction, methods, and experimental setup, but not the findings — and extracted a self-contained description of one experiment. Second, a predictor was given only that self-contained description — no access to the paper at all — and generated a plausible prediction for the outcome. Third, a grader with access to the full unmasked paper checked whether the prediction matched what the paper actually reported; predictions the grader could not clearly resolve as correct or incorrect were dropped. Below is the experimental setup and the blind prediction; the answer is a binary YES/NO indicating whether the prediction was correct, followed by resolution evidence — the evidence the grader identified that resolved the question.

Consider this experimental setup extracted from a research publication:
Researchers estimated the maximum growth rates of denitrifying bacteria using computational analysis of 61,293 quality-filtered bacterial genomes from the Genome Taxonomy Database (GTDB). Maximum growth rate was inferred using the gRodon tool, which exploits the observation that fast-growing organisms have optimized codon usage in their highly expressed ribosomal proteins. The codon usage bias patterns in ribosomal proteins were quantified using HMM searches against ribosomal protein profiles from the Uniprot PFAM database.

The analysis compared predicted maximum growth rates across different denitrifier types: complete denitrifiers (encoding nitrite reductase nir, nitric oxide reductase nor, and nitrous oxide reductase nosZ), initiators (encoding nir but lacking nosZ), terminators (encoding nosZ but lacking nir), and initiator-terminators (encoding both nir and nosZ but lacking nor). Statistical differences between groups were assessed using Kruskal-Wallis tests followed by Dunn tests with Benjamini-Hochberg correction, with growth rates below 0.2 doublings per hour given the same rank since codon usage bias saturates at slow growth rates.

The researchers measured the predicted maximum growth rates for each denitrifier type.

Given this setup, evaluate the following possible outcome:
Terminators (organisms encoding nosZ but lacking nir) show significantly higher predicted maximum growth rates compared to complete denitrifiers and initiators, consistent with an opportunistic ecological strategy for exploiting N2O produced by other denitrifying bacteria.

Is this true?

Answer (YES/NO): NO